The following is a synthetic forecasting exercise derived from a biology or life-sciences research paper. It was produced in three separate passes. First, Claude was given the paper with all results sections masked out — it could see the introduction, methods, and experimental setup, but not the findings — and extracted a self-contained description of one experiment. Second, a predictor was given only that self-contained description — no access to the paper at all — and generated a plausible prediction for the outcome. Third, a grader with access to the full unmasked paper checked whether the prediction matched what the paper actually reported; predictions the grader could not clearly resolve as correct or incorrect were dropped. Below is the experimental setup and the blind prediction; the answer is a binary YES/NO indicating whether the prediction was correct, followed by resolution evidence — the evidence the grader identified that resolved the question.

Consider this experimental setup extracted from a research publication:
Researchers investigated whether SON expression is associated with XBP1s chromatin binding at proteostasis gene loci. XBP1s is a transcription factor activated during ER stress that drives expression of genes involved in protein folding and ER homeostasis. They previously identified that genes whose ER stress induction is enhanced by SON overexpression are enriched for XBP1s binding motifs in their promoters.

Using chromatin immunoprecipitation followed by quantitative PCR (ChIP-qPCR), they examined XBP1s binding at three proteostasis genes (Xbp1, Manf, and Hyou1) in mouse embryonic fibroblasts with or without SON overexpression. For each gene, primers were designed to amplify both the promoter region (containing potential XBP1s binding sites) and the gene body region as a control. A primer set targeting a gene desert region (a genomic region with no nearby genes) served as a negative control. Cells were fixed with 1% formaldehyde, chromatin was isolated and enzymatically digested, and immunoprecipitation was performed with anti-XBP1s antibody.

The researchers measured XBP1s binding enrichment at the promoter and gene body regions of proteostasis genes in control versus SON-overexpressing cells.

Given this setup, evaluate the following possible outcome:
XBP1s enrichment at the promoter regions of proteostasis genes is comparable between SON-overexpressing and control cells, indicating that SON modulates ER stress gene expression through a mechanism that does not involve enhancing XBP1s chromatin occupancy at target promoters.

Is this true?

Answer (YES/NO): NO